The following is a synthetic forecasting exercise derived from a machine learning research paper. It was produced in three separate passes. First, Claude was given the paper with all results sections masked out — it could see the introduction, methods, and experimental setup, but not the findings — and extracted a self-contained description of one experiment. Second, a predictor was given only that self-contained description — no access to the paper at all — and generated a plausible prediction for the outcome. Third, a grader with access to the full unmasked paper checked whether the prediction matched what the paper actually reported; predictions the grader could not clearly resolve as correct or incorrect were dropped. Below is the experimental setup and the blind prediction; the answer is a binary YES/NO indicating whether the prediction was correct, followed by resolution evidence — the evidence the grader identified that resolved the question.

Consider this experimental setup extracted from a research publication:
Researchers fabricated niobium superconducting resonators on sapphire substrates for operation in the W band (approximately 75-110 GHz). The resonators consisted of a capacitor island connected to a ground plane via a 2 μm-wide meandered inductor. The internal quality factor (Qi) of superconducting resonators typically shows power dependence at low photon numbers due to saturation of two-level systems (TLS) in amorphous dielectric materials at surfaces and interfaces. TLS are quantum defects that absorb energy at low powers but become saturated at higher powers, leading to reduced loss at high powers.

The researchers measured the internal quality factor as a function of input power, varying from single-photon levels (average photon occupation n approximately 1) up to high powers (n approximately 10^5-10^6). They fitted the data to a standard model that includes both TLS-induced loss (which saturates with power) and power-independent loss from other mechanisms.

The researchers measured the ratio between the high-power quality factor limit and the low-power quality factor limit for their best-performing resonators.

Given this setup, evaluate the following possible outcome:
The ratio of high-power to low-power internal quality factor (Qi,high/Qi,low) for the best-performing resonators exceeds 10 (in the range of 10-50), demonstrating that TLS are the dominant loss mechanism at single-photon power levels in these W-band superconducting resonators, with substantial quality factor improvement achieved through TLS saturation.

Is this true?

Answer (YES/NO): NO